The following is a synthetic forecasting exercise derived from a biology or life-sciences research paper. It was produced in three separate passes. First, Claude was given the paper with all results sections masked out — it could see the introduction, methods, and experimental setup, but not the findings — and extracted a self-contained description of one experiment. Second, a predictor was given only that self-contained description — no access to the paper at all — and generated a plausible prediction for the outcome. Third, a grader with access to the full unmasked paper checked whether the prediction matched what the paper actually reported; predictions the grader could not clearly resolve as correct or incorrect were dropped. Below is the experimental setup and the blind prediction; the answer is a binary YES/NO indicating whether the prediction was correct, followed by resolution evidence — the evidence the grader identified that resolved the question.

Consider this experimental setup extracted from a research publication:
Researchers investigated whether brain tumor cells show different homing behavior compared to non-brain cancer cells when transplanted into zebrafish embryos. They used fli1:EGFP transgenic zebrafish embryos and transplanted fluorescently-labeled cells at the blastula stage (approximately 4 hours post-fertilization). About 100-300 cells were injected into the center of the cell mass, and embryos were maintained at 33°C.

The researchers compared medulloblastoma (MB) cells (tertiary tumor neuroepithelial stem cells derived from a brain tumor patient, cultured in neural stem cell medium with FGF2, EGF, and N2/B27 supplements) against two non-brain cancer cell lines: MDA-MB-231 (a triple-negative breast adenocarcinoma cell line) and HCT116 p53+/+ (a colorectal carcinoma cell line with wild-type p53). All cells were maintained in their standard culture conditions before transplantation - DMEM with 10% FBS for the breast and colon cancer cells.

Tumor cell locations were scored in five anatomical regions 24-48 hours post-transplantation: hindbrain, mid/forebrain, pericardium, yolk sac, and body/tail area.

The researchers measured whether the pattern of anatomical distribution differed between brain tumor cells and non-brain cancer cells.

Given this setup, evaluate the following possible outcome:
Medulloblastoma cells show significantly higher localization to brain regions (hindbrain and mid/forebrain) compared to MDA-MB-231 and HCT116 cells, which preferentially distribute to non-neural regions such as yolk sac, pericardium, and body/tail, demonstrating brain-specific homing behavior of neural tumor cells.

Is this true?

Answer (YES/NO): YES